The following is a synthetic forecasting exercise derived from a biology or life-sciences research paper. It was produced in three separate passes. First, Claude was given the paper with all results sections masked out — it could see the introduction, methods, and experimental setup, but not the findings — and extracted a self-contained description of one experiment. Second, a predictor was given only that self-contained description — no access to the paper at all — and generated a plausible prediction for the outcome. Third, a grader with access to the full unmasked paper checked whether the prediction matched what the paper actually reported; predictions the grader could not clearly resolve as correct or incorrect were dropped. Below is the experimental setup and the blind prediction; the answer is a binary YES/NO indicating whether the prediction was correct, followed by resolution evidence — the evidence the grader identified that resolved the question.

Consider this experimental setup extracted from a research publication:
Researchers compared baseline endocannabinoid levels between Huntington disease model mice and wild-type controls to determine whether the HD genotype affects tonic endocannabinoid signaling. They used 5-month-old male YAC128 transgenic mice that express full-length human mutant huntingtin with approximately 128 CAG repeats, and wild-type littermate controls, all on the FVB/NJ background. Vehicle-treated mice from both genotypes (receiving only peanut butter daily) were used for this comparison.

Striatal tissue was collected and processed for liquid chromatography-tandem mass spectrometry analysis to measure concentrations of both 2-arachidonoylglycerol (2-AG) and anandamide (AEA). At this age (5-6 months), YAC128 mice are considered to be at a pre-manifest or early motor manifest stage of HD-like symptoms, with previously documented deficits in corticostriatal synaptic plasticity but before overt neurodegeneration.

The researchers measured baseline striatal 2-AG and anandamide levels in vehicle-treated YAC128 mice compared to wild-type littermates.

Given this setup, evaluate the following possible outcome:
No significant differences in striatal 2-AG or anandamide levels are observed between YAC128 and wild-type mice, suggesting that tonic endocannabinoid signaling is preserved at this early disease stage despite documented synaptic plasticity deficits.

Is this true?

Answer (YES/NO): YES